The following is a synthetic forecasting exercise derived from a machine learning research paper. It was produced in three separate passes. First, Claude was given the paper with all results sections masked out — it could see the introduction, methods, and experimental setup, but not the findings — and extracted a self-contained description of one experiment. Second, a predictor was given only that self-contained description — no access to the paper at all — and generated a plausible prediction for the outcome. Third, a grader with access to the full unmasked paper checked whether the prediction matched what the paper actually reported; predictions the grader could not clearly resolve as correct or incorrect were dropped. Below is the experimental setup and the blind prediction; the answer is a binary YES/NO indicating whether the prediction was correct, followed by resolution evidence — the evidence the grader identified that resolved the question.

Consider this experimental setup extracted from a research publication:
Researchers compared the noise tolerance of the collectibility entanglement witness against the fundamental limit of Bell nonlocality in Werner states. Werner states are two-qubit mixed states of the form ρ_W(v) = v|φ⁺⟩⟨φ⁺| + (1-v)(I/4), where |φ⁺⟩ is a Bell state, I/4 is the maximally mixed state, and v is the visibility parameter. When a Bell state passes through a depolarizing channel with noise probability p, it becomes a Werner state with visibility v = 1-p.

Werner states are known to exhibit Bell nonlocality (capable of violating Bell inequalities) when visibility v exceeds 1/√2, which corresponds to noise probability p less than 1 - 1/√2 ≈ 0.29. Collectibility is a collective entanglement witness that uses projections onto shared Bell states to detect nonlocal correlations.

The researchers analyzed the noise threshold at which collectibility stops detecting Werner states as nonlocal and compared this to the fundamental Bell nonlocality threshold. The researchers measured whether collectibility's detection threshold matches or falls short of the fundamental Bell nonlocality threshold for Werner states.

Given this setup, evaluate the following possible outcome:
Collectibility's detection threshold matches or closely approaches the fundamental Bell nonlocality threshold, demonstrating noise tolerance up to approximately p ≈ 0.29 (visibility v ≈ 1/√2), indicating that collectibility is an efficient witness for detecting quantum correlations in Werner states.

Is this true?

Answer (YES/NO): NO